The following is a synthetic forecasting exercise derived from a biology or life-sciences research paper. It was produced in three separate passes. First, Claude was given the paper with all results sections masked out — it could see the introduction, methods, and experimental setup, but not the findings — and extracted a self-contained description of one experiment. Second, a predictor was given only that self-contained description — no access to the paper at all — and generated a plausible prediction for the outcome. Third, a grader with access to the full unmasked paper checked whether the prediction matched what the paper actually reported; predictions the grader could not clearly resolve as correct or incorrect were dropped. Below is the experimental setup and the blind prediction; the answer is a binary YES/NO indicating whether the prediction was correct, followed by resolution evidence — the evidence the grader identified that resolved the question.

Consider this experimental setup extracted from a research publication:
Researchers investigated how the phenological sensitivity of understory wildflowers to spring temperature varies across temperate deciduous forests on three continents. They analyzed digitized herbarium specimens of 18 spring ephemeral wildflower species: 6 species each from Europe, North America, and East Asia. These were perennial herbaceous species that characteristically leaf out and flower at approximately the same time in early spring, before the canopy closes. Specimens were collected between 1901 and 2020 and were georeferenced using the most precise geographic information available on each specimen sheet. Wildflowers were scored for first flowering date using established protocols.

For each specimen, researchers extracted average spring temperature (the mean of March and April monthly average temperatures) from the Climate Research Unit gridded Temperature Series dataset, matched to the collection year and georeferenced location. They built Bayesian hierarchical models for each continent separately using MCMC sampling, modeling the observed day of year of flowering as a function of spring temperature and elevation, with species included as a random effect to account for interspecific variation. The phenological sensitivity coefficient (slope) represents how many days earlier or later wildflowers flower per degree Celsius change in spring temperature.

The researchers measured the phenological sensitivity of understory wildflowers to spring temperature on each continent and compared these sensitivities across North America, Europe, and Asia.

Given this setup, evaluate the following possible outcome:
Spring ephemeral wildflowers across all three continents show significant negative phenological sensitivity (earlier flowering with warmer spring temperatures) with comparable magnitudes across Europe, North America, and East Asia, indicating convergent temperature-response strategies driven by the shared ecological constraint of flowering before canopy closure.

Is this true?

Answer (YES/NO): YES